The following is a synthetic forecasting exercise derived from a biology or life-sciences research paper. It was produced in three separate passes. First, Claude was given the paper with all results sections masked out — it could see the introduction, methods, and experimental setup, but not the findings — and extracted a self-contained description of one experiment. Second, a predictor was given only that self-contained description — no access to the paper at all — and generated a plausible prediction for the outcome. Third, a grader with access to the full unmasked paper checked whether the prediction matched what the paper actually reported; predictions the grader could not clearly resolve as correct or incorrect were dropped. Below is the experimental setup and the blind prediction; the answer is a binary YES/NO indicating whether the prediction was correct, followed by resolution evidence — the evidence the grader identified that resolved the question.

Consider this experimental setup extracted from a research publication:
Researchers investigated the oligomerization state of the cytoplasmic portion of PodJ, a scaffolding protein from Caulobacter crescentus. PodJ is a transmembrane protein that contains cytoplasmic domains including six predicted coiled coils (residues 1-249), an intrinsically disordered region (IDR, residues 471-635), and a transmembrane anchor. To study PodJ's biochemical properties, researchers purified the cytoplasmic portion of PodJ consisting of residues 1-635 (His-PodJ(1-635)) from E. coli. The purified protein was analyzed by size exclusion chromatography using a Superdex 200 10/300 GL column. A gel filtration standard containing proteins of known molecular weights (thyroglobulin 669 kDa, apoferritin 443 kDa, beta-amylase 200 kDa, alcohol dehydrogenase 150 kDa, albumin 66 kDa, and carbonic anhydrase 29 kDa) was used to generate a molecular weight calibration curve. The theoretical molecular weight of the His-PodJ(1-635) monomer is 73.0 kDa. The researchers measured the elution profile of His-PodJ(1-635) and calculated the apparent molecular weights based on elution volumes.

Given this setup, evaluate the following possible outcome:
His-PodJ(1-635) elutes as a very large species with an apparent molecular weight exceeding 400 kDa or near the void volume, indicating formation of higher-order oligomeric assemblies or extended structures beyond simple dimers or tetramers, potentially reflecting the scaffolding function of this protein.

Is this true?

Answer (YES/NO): YES